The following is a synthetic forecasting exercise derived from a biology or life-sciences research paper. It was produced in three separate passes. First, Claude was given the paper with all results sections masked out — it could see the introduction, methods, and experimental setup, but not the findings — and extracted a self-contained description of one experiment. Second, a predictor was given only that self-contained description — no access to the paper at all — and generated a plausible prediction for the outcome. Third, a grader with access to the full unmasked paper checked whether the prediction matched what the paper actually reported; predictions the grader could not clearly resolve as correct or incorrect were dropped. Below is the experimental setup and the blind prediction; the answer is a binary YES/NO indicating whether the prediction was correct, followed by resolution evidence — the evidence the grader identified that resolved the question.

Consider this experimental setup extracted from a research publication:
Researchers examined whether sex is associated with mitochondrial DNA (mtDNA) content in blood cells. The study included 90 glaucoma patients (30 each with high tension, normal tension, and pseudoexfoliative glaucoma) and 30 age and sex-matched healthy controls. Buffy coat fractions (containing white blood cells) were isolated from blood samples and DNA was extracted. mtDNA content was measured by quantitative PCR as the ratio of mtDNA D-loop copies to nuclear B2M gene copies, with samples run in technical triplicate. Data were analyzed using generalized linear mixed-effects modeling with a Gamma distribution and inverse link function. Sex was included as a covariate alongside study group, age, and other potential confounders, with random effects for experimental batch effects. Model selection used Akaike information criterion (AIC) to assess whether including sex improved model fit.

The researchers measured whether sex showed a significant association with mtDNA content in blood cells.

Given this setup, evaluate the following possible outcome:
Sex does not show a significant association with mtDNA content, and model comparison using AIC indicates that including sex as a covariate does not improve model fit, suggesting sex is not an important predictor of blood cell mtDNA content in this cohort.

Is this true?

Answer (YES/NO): NO